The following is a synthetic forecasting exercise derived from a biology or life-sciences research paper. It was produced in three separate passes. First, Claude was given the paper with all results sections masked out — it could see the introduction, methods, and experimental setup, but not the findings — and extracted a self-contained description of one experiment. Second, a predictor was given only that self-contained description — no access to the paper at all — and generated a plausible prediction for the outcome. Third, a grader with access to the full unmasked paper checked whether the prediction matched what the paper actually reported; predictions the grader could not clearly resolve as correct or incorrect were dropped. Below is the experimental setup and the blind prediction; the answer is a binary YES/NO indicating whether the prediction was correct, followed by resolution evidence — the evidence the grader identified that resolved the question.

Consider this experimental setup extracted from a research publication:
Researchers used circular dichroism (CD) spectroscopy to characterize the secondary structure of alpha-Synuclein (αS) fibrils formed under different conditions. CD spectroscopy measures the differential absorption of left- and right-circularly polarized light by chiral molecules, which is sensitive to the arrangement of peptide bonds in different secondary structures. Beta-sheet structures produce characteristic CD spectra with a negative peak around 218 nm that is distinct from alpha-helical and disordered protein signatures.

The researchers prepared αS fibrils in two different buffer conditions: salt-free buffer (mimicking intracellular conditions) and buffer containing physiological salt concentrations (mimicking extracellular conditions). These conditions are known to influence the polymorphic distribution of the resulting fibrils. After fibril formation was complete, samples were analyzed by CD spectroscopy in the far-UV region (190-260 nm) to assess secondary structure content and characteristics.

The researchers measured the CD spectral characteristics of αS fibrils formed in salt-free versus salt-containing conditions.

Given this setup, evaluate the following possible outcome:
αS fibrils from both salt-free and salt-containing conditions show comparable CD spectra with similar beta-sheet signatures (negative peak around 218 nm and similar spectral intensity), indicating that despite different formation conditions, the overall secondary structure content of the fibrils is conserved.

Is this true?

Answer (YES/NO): NO